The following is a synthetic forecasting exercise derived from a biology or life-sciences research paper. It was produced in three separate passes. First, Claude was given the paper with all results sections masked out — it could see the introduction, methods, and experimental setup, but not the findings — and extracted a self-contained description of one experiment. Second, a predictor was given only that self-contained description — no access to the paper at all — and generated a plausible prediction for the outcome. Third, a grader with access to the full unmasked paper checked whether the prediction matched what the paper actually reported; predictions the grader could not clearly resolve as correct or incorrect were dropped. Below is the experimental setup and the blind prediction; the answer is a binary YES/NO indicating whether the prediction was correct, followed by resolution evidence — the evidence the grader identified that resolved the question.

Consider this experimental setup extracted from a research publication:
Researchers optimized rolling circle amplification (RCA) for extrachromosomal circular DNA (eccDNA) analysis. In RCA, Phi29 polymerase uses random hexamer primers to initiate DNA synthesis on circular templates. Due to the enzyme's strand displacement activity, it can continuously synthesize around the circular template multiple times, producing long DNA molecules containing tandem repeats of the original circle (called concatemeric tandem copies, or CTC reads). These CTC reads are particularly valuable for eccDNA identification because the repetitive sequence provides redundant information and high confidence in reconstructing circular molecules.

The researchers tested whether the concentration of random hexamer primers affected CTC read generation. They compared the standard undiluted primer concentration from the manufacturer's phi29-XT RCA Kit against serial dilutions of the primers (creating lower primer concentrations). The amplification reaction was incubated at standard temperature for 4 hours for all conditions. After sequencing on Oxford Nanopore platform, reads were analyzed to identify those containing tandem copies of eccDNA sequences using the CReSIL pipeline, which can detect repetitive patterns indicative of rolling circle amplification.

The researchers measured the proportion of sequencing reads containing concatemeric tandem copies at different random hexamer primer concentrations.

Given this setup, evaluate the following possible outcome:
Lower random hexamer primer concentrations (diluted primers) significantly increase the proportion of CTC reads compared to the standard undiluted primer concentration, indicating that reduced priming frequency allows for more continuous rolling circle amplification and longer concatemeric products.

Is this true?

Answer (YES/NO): YES